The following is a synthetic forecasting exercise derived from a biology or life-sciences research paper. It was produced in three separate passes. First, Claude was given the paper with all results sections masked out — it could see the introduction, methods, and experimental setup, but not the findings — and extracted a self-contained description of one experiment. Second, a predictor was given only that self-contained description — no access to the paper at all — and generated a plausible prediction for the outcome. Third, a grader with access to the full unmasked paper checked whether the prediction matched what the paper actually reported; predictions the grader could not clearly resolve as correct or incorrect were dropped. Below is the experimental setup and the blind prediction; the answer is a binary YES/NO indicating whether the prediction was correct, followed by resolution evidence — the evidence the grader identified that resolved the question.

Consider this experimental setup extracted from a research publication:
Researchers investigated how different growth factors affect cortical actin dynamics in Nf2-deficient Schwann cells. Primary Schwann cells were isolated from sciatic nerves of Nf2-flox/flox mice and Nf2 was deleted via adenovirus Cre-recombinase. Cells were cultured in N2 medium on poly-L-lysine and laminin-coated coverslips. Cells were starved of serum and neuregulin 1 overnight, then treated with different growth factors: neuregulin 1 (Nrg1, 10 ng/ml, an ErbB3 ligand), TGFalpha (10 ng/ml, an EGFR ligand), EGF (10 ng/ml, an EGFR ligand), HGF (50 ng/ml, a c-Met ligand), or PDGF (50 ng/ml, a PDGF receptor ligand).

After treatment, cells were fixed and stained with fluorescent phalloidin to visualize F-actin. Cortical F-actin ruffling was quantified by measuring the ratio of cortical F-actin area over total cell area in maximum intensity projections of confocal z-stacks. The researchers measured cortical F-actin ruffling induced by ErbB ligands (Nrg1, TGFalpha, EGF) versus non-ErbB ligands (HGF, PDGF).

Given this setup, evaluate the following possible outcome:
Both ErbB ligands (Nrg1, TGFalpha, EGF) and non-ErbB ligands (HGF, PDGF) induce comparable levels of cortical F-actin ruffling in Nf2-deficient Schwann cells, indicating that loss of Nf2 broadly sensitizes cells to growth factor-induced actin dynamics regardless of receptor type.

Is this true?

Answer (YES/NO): NO